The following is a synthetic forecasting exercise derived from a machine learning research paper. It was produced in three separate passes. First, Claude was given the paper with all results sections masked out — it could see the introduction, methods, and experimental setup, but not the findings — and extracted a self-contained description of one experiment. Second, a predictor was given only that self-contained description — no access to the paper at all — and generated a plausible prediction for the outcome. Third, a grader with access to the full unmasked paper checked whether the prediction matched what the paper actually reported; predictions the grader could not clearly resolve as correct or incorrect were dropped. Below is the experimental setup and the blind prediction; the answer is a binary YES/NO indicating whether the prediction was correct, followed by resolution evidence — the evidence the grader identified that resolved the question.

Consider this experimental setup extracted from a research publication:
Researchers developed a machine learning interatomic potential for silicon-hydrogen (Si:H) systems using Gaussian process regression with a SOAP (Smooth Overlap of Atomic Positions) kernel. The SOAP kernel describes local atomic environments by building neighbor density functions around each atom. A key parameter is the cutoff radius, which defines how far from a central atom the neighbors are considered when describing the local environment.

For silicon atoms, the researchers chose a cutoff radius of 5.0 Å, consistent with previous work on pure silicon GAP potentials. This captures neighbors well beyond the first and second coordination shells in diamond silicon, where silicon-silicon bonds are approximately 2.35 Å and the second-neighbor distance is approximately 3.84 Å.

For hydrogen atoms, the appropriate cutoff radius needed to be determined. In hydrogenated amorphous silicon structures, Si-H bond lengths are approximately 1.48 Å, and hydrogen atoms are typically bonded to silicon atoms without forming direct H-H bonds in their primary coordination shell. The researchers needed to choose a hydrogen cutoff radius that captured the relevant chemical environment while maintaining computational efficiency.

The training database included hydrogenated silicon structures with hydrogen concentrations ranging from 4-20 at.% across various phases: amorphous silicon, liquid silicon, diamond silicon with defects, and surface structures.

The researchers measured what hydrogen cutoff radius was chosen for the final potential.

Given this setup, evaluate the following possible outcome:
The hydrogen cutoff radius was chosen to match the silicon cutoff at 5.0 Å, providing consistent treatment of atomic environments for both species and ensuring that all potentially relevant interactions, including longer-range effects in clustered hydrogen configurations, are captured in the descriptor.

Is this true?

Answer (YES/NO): NO